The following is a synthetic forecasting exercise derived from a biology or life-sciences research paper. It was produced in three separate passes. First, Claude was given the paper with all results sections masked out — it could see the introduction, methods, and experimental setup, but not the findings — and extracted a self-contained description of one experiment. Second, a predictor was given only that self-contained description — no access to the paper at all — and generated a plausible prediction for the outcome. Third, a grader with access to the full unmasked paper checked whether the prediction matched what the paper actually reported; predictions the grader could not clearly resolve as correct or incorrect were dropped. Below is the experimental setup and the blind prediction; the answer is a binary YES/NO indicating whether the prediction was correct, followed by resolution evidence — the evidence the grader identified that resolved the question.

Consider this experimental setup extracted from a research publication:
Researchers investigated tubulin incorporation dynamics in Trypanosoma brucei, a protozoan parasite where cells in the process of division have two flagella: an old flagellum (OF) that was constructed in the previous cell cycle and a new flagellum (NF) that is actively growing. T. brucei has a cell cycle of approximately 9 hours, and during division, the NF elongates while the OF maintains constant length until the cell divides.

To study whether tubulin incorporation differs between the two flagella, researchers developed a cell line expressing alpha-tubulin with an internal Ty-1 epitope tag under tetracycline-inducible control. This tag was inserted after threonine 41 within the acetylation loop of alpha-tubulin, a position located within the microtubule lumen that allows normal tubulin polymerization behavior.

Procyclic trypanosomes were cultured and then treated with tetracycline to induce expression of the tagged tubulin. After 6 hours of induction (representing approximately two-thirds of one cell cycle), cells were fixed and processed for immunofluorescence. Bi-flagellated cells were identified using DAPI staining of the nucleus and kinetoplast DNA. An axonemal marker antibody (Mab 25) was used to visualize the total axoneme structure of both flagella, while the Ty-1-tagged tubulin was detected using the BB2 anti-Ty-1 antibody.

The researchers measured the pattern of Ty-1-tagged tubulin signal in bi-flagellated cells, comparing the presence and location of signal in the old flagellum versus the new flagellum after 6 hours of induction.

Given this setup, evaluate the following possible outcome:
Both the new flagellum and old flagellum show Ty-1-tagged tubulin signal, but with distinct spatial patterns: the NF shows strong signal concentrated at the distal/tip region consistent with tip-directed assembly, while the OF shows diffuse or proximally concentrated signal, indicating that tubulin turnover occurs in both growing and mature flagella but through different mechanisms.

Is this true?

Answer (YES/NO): NO